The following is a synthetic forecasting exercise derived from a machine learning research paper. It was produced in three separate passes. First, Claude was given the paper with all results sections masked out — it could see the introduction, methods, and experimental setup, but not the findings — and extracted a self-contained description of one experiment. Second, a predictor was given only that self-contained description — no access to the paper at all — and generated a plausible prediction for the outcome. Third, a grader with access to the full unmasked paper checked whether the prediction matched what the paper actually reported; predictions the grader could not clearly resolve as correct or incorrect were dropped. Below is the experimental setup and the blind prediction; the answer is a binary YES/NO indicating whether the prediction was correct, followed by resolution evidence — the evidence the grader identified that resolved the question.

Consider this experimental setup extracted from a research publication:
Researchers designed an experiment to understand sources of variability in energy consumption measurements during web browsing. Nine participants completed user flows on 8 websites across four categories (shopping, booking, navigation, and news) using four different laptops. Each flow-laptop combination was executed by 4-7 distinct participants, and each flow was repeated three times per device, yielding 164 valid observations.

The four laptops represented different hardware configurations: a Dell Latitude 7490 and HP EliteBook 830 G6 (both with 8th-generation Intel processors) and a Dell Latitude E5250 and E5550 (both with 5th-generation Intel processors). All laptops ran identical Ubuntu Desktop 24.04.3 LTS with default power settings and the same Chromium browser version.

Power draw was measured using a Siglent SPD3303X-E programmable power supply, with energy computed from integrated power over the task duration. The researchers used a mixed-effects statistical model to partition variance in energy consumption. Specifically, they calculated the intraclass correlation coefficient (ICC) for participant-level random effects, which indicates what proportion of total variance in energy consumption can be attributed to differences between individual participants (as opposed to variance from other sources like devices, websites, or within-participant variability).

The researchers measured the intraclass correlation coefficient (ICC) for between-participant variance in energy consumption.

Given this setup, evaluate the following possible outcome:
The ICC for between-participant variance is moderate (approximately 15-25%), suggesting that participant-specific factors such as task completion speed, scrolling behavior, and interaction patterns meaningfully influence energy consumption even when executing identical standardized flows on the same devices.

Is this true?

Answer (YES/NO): NO